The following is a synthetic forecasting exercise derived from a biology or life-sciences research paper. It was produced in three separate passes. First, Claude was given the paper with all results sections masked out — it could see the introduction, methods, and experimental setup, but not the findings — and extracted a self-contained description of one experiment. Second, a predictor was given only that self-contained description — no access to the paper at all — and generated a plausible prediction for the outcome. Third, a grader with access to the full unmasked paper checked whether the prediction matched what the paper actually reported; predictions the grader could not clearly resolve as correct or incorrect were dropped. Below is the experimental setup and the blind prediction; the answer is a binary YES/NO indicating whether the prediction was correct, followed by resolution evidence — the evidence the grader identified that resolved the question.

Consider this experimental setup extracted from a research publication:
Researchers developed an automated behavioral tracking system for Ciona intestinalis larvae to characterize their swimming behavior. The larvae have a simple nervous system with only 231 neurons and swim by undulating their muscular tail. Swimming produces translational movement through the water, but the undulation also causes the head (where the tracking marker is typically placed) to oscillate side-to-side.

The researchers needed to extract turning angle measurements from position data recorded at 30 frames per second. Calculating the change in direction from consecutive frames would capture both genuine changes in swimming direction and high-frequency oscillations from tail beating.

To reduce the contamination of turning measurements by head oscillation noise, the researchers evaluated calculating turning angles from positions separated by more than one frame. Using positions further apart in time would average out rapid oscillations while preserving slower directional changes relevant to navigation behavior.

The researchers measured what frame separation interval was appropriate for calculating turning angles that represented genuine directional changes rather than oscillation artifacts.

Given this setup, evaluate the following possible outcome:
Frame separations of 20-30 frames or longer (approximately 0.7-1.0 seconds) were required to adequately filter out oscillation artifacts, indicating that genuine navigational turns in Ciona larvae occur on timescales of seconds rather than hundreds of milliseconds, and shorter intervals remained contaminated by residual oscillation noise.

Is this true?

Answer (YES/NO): NO